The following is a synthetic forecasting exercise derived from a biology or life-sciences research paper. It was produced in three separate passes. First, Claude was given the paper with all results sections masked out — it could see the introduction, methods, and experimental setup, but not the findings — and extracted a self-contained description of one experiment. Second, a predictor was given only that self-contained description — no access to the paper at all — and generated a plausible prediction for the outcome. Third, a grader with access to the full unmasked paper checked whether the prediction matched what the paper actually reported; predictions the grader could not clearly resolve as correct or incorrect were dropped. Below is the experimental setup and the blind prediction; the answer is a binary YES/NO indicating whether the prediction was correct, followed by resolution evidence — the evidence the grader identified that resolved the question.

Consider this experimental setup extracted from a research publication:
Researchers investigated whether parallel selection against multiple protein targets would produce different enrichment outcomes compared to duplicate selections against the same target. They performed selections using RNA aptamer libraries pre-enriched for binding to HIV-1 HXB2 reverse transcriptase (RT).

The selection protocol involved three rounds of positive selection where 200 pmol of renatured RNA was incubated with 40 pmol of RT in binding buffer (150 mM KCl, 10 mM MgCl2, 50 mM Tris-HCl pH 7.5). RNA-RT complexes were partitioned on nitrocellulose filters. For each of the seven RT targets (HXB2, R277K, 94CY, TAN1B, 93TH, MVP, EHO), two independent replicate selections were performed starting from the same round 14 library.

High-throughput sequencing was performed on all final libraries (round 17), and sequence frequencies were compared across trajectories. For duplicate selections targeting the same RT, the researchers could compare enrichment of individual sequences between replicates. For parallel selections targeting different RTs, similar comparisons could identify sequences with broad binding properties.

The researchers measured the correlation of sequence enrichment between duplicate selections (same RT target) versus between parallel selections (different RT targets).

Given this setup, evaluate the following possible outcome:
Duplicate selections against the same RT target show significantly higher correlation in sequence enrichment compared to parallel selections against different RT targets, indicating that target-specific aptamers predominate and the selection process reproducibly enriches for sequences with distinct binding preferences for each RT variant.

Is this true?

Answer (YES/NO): YES